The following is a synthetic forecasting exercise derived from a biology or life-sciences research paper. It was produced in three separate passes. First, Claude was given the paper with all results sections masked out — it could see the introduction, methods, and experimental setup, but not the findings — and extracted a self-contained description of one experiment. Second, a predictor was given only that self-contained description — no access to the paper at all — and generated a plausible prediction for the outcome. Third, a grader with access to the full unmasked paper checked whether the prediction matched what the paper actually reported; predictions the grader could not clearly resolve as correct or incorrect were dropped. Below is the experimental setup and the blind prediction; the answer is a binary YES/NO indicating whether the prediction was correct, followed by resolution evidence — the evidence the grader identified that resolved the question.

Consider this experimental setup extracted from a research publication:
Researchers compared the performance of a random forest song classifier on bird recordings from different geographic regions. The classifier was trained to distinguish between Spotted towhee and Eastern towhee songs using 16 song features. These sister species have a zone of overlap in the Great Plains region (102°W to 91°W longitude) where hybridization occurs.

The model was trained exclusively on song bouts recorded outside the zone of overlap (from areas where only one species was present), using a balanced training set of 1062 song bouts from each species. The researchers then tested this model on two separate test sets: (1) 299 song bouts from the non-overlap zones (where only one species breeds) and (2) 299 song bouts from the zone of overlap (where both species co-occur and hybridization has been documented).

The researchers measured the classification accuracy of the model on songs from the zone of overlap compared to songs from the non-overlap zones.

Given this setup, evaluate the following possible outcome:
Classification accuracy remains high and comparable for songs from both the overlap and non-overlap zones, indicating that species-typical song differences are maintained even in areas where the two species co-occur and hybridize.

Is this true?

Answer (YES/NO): NO